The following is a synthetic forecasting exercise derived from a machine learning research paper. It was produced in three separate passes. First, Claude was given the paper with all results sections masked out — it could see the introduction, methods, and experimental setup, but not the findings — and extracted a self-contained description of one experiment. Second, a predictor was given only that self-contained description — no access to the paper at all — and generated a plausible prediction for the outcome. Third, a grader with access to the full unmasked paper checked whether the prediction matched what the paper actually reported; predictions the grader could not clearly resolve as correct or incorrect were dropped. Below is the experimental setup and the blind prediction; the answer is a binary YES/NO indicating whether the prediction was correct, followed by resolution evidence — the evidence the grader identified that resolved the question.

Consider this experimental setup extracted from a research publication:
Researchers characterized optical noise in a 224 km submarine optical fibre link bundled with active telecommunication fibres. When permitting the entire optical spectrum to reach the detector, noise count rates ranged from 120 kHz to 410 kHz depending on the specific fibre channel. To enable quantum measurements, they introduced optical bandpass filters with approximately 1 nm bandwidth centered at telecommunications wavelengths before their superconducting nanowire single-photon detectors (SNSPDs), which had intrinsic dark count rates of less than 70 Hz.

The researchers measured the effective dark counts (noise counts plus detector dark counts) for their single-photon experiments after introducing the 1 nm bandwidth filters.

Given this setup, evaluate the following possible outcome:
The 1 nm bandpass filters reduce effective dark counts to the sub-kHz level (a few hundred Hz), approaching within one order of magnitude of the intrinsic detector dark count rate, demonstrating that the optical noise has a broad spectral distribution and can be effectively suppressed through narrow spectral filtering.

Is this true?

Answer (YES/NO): NO